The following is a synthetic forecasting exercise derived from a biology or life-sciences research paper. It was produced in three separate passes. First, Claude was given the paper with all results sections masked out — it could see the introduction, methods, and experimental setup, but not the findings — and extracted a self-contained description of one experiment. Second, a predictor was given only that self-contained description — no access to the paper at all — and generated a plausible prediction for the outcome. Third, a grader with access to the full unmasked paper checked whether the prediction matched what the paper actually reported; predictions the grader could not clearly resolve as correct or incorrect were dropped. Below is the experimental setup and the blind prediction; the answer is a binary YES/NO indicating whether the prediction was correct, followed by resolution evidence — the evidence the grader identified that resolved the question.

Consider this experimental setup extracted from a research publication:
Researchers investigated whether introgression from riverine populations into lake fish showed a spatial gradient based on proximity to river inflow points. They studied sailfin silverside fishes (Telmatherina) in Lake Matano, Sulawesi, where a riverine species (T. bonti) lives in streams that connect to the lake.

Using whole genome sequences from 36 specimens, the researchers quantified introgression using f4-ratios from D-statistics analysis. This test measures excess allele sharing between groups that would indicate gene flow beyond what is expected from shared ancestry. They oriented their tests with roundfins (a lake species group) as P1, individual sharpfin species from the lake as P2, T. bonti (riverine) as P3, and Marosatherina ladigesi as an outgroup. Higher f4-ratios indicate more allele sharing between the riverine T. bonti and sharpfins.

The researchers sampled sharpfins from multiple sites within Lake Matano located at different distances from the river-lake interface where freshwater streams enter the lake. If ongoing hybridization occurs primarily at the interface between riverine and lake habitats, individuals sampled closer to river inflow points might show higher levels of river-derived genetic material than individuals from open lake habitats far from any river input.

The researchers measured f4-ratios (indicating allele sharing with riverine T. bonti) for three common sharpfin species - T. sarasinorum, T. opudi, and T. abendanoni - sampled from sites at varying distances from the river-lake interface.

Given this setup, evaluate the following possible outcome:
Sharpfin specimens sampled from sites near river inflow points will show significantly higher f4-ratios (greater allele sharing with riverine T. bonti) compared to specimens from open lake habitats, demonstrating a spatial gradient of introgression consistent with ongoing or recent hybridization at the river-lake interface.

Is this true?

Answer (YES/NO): YES